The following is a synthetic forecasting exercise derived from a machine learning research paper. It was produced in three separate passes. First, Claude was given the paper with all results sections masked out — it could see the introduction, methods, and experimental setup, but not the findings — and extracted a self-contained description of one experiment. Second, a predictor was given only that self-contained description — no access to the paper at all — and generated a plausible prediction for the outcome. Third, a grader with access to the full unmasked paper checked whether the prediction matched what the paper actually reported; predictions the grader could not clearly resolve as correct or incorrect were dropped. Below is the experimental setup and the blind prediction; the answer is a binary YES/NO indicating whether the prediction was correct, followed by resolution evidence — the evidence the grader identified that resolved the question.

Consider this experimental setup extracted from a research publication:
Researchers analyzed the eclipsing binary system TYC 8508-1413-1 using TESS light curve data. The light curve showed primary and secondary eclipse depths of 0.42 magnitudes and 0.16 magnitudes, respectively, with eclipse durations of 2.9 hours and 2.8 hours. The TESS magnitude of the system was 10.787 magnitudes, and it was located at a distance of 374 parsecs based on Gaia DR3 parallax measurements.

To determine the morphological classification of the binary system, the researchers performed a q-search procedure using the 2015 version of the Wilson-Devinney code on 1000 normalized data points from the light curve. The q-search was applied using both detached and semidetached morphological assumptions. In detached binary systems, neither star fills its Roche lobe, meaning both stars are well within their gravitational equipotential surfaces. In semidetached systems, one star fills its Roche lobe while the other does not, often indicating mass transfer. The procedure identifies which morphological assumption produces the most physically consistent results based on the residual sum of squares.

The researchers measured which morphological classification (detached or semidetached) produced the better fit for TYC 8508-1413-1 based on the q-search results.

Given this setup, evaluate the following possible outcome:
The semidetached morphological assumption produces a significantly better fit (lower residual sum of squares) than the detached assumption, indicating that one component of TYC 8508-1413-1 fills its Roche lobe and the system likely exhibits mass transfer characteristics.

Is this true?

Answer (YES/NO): NO